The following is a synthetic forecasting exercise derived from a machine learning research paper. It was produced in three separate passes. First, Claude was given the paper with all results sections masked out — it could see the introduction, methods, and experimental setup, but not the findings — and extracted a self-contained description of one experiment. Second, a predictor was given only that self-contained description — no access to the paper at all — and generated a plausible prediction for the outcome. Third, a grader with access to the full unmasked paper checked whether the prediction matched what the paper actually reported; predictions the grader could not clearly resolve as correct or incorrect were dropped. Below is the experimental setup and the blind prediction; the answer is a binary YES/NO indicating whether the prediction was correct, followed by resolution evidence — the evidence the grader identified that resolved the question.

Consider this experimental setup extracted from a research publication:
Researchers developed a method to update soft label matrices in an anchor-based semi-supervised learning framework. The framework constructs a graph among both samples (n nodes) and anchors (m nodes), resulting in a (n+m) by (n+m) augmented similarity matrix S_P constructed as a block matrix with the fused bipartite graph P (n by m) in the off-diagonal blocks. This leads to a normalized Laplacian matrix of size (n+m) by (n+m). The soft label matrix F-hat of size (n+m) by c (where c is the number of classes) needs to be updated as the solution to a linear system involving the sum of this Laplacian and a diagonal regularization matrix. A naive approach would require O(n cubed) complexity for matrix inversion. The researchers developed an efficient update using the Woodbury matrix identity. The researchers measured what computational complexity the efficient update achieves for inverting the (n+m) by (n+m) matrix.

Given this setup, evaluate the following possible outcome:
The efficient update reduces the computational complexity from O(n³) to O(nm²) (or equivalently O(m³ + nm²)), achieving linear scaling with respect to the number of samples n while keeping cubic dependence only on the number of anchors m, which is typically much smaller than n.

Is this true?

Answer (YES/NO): NO